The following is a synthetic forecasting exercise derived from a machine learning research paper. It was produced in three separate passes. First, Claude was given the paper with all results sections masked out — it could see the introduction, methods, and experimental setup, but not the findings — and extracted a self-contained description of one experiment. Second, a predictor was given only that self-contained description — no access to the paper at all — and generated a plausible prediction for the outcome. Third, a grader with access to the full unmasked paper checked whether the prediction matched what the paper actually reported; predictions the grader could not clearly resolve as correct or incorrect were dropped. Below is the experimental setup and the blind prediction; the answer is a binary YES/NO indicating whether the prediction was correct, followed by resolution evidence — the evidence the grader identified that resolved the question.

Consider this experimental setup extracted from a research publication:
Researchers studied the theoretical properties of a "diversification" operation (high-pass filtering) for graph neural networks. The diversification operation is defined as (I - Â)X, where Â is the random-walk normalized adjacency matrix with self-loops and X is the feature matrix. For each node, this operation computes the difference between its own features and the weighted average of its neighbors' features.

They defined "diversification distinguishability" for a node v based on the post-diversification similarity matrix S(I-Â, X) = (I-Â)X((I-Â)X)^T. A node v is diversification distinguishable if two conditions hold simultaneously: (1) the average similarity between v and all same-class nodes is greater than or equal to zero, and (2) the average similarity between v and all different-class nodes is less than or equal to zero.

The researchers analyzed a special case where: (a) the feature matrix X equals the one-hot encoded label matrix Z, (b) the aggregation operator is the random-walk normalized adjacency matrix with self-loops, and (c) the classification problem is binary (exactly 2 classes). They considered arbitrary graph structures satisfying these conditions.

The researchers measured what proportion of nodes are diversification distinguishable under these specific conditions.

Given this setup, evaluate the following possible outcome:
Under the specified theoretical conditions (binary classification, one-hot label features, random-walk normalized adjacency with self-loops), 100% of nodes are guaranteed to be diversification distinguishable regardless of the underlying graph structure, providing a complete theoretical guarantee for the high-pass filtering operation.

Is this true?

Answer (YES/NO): YES